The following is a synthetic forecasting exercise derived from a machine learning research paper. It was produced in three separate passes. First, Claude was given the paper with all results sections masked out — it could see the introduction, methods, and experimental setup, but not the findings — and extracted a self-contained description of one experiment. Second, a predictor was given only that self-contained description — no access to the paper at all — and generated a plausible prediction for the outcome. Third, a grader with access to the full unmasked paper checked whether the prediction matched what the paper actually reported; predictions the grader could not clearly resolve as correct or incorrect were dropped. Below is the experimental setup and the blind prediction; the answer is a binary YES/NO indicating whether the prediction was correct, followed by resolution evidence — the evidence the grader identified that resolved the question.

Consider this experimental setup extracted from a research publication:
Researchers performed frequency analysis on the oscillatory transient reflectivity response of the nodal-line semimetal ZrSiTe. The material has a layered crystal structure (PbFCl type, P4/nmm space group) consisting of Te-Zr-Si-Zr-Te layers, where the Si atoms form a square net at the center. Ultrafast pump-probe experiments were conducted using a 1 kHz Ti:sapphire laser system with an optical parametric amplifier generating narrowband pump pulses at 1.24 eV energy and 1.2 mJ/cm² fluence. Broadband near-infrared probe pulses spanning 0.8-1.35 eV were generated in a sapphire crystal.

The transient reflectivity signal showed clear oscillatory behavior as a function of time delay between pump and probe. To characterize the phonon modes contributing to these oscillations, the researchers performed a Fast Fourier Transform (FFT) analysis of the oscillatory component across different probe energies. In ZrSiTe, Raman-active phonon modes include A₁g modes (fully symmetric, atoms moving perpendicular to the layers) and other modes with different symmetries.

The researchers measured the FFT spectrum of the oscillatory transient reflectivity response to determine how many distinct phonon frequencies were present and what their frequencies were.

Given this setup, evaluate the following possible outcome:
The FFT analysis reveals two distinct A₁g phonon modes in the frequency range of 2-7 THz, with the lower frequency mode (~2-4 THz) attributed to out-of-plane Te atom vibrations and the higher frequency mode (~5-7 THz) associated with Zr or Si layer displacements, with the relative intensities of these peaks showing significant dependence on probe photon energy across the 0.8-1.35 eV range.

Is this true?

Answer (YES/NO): NO